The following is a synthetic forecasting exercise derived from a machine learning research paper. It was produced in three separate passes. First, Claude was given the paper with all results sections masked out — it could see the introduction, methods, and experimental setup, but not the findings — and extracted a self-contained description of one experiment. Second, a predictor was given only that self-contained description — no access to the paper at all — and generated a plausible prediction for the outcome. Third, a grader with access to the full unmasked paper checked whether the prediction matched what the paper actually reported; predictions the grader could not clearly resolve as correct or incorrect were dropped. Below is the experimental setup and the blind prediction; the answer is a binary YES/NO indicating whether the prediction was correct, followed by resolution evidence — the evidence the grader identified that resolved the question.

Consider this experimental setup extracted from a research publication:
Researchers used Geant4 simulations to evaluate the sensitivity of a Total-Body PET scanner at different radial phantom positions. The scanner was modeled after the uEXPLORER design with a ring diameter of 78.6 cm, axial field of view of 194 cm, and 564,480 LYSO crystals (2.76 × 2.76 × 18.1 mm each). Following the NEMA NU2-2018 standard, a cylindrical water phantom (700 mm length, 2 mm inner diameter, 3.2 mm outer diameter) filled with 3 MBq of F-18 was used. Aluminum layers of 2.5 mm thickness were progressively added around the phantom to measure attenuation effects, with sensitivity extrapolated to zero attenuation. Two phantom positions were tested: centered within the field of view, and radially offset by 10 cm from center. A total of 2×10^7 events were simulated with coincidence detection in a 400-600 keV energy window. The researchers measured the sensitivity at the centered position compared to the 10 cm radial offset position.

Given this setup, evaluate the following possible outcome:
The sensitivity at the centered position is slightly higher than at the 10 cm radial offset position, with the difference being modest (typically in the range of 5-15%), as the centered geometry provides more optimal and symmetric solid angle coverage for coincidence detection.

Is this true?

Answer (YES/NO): NO